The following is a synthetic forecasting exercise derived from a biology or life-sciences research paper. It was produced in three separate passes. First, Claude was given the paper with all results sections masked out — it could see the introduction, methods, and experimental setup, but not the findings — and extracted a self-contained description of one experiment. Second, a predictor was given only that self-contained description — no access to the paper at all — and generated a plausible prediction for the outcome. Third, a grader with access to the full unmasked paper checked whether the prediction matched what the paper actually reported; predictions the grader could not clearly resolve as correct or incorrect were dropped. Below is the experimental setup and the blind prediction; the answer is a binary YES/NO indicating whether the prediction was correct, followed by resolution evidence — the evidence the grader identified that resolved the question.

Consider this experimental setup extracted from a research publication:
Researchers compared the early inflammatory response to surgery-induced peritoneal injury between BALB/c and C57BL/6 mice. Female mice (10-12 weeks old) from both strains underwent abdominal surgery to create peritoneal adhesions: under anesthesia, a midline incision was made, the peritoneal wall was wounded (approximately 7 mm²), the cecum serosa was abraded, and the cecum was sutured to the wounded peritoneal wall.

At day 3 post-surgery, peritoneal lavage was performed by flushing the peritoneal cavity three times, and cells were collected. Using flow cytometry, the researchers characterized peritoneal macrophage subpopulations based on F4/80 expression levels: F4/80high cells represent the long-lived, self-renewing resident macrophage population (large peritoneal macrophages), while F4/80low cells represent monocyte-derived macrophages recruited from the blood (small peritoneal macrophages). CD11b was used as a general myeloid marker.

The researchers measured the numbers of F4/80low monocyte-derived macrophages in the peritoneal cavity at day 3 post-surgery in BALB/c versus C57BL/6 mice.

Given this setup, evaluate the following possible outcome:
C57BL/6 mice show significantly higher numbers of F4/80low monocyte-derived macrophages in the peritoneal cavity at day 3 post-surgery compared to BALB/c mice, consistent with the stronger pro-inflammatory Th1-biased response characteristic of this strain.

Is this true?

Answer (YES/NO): YES